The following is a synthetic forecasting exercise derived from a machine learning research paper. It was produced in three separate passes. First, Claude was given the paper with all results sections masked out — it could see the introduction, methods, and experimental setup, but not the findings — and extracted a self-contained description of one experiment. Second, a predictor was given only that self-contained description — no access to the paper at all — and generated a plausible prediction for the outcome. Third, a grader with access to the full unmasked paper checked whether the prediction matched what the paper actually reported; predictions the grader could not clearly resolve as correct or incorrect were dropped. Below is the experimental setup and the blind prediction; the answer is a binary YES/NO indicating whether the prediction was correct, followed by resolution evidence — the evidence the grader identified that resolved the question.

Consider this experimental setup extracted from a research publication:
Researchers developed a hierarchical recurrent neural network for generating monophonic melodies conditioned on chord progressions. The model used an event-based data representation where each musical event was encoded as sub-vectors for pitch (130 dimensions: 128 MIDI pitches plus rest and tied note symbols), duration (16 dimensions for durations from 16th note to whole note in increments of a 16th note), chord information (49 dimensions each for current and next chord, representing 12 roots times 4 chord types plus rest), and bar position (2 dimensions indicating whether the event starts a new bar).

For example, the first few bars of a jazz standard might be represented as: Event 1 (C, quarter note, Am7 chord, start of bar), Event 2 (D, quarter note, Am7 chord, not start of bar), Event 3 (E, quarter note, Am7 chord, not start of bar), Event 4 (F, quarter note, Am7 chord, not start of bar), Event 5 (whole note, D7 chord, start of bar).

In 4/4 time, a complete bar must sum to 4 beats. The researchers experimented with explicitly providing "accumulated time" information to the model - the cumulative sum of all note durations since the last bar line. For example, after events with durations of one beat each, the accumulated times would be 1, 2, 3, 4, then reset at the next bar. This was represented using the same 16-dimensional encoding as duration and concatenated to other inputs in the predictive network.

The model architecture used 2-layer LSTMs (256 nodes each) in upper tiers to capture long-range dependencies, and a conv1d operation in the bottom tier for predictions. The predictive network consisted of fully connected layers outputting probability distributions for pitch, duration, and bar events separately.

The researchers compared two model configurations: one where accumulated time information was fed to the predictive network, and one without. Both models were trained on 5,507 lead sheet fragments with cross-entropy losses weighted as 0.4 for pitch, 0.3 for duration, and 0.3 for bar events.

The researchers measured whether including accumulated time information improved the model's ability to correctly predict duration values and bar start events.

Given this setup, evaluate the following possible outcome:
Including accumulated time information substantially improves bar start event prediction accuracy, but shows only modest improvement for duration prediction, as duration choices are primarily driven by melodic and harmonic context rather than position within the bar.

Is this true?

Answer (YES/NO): NO